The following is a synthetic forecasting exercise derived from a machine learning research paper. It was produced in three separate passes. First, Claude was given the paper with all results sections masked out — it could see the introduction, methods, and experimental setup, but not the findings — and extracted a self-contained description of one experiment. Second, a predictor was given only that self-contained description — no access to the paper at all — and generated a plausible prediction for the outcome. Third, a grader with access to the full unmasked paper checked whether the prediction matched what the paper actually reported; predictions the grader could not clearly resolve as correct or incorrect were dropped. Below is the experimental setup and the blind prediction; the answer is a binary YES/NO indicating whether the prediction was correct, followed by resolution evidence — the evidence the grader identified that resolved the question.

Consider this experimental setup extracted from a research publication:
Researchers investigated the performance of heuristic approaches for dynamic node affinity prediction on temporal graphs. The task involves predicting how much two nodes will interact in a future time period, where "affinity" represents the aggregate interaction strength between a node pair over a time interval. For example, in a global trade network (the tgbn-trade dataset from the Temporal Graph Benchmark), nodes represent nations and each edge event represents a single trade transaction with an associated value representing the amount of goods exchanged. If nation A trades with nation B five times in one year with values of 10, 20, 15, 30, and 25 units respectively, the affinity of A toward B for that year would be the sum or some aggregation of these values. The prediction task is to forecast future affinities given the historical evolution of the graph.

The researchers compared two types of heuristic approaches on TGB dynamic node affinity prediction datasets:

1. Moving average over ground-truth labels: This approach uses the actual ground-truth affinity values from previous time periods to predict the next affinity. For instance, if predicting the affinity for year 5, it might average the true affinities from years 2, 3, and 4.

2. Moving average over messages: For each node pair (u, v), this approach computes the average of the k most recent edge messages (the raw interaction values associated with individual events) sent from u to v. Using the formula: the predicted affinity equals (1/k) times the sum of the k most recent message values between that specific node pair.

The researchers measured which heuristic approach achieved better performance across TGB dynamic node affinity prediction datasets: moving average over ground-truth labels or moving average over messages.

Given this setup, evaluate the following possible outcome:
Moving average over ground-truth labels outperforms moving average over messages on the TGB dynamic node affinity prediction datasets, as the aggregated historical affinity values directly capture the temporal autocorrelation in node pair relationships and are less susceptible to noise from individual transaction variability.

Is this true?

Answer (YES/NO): YES